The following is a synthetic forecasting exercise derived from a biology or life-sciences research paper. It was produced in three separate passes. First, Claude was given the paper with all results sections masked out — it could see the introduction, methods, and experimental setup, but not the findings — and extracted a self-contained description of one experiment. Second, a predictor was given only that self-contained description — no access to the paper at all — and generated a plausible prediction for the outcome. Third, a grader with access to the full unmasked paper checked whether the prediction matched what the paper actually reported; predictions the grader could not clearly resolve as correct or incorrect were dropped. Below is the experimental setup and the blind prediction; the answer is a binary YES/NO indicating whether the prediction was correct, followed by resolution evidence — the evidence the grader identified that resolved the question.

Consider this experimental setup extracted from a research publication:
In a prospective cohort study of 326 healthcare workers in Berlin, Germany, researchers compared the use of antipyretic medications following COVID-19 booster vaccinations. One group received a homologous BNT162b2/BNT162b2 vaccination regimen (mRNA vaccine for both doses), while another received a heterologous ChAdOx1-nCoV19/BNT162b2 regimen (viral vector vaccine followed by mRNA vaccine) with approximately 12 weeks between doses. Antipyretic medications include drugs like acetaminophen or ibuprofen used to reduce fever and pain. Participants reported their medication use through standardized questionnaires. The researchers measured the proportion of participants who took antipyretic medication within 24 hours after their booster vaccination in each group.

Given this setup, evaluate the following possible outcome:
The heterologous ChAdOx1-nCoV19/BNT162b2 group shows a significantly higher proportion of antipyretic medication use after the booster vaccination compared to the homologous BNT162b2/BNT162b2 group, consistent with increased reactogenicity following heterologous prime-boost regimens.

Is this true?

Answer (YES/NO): NO